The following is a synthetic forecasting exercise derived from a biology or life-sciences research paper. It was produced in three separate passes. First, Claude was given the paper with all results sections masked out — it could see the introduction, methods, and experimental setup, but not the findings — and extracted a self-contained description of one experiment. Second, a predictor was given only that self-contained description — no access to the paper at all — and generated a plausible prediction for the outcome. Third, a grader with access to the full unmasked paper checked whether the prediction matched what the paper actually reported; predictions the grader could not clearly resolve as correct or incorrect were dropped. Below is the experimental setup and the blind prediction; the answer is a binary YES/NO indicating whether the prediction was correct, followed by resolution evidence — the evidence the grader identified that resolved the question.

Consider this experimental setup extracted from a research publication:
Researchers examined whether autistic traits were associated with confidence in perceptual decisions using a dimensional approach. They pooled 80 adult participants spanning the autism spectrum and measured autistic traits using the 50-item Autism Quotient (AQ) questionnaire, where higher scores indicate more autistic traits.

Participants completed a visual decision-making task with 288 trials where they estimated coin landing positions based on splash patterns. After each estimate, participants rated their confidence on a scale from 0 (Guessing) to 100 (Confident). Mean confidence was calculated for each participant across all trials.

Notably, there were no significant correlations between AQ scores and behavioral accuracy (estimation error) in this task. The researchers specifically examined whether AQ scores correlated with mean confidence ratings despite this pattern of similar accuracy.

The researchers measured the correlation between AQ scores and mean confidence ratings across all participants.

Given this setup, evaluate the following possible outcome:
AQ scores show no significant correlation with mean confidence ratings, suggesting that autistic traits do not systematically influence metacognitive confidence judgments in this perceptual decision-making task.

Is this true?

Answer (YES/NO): NO